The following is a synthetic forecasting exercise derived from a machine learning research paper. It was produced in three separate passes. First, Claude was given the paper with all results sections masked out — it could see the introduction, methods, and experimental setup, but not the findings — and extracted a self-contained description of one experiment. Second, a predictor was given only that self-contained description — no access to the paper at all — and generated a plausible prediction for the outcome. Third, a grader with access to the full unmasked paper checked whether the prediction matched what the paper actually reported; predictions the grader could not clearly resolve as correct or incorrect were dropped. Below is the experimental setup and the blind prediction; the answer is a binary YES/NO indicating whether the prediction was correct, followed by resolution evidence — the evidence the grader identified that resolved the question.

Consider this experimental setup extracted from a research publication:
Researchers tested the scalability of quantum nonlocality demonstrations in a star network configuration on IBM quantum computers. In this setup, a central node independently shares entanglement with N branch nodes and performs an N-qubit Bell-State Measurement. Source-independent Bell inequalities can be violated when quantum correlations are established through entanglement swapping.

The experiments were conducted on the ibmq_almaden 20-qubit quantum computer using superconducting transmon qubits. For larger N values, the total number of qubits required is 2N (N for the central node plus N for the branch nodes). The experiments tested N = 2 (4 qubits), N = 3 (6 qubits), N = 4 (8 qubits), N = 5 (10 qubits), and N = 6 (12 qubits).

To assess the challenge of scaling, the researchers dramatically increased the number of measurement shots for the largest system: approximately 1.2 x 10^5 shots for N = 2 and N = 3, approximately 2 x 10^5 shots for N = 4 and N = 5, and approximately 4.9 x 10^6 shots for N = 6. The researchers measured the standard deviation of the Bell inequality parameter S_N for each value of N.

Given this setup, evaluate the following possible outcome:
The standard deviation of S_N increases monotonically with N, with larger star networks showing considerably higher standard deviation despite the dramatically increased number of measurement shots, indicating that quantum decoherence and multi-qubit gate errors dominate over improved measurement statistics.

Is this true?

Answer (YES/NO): NO